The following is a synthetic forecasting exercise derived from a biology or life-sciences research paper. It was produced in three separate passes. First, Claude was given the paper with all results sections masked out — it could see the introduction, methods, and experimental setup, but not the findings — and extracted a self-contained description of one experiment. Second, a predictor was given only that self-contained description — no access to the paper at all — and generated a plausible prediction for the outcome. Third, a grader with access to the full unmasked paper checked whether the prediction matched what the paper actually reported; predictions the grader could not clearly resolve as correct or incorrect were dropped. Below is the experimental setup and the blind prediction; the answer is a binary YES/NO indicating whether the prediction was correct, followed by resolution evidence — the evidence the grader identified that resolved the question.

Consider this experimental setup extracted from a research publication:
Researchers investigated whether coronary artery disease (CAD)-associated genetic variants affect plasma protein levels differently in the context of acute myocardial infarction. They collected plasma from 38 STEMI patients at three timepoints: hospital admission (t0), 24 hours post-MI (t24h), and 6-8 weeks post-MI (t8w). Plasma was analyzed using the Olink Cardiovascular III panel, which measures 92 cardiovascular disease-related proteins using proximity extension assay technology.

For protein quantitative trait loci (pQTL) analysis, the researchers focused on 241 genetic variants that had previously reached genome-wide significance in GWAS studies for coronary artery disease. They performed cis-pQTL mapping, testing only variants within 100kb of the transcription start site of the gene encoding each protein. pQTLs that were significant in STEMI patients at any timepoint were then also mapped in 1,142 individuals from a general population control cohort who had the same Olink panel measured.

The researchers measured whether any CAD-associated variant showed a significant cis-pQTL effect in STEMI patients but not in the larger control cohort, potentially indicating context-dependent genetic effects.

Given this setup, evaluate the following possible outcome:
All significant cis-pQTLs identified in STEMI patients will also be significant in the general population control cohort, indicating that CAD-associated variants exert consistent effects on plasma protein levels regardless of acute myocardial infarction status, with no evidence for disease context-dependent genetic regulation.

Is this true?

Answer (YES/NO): NO